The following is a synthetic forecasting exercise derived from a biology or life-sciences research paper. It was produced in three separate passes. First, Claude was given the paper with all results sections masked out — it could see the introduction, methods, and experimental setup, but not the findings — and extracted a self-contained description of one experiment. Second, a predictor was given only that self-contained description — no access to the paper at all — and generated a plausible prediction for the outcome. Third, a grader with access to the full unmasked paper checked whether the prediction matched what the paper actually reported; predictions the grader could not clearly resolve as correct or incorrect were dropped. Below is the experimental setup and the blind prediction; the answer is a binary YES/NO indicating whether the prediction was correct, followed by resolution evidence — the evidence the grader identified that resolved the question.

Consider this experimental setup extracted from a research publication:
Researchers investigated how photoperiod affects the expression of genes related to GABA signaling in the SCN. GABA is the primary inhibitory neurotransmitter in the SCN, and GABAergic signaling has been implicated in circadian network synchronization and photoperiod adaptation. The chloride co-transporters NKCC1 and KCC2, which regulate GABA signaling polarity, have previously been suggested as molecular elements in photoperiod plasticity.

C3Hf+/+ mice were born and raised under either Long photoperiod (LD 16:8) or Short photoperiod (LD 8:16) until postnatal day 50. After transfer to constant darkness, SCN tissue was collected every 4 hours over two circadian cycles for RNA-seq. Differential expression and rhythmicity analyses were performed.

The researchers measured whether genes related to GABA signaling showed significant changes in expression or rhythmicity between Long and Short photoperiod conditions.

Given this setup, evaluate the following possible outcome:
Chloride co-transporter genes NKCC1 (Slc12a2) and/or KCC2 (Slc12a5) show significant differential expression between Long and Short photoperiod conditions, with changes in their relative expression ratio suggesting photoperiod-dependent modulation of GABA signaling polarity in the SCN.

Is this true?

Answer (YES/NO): NO